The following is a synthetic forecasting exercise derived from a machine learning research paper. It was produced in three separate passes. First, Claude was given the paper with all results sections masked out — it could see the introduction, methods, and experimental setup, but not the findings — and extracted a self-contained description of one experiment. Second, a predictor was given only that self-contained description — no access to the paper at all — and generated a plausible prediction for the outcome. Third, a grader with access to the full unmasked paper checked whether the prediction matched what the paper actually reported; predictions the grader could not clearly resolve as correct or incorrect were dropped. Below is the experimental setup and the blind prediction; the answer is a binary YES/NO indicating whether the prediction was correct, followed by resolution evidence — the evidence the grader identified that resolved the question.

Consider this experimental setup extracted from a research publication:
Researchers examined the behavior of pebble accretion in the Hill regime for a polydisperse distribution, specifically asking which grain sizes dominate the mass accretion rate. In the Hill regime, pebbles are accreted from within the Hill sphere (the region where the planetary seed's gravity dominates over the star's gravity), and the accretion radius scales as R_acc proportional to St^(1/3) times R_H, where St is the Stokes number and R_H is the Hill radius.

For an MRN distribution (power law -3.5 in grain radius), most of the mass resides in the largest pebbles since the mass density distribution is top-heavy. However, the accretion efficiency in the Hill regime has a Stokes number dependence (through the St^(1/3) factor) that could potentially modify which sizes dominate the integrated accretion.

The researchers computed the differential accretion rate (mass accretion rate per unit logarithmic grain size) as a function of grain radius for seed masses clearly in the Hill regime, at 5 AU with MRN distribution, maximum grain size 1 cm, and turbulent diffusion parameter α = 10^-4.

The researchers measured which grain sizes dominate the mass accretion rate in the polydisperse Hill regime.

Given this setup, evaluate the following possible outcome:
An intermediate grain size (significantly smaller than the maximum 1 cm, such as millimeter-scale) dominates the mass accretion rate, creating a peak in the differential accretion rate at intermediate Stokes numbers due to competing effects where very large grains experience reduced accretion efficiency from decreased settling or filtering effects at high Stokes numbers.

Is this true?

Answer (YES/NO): NO